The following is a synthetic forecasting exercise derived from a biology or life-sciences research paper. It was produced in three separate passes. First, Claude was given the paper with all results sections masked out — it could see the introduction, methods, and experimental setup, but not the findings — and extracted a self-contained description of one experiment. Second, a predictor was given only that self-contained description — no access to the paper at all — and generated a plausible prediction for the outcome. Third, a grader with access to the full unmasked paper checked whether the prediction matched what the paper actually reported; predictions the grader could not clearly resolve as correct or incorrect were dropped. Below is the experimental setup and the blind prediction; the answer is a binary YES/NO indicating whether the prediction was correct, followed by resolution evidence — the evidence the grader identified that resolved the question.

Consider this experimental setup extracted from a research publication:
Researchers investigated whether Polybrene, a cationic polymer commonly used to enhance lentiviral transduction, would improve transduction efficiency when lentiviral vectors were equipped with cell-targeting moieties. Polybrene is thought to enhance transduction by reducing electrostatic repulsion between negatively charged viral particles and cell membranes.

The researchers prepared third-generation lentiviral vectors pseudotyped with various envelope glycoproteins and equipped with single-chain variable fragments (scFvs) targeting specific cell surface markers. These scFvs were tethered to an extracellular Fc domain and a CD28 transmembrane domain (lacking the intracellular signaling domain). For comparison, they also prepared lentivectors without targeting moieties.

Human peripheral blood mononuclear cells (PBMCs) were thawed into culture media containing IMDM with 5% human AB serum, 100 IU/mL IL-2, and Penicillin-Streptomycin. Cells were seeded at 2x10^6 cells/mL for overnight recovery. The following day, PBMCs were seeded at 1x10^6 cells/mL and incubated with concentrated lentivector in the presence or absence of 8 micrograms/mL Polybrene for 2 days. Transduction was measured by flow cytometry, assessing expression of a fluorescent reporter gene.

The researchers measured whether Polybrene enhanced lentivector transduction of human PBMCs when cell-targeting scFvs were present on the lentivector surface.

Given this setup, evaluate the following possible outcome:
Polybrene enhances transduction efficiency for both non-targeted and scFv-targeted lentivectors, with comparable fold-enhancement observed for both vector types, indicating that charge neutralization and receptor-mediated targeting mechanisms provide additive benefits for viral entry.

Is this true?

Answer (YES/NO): NO